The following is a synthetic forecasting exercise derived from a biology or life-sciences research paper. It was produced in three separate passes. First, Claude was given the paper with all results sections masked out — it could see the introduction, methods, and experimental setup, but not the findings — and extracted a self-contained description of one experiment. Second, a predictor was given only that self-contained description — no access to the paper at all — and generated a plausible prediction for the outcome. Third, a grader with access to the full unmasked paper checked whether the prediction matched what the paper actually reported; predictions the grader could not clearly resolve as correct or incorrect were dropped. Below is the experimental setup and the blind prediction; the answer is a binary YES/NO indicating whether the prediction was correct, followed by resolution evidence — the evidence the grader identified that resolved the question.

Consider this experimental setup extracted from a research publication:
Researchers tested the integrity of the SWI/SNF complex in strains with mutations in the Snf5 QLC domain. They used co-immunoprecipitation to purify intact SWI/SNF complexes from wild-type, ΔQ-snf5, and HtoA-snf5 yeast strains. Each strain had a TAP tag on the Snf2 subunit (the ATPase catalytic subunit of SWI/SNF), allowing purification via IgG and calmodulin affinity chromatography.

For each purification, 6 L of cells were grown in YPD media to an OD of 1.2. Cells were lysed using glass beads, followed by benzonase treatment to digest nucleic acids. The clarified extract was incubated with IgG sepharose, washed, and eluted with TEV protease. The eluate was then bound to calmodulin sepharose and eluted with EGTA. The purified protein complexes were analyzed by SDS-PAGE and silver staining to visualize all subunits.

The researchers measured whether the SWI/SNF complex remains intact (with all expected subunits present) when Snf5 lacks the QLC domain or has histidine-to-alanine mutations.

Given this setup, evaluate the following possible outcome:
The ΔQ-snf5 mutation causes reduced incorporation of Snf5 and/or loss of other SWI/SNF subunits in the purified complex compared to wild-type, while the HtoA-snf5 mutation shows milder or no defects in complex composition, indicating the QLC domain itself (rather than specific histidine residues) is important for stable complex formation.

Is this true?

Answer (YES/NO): NO